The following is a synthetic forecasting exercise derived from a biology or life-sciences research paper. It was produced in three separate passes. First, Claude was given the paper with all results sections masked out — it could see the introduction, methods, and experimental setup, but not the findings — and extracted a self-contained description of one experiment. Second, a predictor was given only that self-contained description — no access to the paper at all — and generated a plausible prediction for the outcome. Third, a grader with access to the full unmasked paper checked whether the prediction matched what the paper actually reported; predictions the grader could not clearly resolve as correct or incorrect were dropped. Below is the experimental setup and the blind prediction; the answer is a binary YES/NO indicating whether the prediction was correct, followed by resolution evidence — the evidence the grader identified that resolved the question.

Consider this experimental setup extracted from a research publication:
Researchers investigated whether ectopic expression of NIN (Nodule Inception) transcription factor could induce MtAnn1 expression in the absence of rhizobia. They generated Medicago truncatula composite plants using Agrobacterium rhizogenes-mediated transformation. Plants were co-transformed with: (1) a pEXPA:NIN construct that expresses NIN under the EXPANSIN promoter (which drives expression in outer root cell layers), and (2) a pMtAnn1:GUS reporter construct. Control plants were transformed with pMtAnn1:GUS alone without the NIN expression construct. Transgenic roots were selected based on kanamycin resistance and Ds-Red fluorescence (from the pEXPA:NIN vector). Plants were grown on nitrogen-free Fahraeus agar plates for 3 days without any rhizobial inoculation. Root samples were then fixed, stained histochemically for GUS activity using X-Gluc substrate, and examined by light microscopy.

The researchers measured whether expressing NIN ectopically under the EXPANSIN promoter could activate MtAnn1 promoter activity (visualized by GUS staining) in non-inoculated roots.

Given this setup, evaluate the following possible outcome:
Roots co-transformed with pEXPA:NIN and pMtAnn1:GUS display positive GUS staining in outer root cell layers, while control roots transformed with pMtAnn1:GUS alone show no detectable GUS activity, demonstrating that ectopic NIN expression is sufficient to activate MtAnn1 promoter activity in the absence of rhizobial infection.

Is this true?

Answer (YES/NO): YES